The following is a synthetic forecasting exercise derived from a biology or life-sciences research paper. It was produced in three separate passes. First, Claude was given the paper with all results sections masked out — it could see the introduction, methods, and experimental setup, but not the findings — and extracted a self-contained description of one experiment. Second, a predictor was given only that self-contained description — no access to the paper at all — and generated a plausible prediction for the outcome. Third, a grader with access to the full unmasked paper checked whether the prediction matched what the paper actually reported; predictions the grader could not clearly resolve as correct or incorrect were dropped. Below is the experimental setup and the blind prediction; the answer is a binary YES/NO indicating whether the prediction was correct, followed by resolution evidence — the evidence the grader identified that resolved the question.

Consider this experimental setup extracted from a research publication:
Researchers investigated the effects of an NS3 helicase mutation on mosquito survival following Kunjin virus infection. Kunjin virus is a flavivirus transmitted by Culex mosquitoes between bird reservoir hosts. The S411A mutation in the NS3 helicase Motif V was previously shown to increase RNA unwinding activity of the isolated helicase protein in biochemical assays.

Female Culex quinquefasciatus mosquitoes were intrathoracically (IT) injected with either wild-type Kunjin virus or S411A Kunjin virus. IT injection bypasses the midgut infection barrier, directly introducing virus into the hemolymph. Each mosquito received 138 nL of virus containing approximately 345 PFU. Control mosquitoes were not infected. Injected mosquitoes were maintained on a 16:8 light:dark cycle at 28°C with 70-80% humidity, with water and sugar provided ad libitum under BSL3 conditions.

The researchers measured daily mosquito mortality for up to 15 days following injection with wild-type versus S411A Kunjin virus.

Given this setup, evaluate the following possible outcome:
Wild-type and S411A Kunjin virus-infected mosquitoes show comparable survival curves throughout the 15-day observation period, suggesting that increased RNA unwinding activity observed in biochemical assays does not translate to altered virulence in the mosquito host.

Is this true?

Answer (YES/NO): NO